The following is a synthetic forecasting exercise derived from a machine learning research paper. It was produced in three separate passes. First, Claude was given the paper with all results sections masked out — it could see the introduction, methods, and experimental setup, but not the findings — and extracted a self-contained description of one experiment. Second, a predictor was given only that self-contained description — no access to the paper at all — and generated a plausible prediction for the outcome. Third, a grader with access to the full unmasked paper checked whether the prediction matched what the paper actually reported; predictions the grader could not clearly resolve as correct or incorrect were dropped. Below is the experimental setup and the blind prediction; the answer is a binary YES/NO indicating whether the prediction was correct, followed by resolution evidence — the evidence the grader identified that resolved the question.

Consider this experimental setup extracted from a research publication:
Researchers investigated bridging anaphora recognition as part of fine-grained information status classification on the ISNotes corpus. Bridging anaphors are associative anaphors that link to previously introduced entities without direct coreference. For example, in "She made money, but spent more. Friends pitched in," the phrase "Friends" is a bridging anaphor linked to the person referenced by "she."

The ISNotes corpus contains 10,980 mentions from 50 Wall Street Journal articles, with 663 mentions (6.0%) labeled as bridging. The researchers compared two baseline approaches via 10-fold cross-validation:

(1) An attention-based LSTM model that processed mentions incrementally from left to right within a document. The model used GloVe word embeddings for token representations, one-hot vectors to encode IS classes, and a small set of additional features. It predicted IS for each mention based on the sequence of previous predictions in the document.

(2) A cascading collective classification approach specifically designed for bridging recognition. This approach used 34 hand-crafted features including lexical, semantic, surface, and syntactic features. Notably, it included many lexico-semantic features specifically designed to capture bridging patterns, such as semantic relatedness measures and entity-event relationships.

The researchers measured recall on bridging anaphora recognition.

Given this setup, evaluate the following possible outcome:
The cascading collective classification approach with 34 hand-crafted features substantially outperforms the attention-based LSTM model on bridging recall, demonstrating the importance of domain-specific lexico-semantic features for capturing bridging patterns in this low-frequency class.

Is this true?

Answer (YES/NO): YES